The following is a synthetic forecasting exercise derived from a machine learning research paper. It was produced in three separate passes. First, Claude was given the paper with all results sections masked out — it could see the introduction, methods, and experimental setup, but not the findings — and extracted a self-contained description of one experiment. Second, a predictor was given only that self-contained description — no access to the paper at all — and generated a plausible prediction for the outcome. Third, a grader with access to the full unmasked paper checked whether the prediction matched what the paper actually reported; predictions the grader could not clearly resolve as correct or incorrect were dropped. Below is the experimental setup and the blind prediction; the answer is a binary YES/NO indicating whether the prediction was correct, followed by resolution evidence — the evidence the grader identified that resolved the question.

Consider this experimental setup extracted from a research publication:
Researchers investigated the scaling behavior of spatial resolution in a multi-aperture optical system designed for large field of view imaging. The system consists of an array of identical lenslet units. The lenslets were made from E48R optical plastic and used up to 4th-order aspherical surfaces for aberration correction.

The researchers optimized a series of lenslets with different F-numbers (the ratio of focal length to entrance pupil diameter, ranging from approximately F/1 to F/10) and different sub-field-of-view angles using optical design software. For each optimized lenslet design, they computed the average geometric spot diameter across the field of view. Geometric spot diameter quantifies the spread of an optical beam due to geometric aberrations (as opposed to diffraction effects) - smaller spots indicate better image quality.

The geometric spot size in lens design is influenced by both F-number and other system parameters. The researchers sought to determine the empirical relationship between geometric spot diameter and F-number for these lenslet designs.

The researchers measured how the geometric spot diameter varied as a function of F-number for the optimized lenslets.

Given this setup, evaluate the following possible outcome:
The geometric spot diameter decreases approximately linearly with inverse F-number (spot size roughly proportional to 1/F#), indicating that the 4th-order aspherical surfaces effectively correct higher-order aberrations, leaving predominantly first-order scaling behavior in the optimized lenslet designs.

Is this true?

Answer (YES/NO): NO